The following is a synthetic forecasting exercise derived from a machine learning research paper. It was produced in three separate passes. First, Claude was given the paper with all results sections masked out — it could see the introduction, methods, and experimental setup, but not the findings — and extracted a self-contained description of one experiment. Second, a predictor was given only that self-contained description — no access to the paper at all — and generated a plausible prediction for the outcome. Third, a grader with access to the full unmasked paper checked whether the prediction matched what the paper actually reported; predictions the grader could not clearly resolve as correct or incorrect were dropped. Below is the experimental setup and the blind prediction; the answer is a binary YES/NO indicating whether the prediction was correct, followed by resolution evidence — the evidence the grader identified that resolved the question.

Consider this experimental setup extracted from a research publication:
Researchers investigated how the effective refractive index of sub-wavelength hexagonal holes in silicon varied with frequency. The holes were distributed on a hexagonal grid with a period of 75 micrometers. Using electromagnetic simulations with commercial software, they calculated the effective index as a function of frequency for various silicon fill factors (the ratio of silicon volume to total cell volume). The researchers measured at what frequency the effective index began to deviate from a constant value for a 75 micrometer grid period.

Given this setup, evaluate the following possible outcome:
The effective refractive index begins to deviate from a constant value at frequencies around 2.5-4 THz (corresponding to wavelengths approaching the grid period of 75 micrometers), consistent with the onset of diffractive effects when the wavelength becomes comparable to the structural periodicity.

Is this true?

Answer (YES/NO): NO